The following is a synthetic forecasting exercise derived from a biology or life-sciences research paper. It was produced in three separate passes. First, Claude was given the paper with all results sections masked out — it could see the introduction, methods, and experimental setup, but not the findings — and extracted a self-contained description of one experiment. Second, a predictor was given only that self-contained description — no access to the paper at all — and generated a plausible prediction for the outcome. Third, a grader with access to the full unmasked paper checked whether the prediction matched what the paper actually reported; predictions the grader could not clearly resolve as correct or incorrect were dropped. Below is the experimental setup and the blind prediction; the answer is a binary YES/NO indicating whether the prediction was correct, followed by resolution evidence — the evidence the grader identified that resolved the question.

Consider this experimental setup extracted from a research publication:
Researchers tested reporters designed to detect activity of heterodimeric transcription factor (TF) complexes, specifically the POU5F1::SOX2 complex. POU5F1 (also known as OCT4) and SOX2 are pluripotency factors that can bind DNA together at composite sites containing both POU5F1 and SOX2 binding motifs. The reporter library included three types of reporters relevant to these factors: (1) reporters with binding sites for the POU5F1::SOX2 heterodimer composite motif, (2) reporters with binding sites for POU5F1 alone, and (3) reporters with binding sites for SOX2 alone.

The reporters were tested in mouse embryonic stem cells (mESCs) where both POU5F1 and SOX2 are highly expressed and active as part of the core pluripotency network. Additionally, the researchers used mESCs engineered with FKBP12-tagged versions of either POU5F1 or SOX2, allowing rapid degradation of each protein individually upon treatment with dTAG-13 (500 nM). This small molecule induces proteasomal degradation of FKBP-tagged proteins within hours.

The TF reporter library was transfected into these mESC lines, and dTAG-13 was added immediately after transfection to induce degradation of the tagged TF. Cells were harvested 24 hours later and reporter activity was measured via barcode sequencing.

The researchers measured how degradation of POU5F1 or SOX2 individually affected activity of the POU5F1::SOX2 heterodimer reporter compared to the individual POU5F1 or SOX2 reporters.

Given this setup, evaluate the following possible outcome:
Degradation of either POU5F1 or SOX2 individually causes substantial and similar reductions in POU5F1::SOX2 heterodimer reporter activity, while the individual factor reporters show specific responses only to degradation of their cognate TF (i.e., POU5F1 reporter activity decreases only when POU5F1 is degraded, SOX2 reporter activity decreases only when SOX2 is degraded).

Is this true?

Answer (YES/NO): NO